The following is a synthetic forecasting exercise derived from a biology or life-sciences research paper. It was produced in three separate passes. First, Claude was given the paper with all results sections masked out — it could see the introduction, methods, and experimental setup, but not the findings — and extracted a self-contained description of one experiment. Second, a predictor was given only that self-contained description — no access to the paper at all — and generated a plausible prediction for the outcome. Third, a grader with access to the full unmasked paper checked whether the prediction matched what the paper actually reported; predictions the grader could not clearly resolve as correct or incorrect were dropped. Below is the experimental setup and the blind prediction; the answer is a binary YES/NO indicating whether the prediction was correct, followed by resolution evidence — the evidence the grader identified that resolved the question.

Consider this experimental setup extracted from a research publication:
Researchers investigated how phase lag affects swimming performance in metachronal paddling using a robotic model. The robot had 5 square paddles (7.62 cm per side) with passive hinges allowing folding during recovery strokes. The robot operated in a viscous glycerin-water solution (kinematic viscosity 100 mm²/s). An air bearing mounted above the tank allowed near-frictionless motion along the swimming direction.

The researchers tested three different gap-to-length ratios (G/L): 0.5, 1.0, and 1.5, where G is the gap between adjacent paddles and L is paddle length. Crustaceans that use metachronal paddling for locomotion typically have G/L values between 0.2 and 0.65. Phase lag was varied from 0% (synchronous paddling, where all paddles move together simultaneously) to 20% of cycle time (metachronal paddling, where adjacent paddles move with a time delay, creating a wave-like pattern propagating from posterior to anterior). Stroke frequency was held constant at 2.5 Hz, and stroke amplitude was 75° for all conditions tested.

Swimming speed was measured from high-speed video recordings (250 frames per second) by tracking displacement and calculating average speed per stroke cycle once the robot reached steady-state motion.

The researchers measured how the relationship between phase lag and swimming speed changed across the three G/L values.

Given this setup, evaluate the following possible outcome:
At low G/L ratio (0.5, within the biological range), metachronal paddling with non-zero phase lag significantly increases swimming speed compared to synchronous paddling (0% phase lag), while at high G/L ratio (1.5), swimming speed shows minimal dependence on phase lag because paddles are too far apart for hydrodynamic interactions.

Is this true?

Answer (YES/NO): YES